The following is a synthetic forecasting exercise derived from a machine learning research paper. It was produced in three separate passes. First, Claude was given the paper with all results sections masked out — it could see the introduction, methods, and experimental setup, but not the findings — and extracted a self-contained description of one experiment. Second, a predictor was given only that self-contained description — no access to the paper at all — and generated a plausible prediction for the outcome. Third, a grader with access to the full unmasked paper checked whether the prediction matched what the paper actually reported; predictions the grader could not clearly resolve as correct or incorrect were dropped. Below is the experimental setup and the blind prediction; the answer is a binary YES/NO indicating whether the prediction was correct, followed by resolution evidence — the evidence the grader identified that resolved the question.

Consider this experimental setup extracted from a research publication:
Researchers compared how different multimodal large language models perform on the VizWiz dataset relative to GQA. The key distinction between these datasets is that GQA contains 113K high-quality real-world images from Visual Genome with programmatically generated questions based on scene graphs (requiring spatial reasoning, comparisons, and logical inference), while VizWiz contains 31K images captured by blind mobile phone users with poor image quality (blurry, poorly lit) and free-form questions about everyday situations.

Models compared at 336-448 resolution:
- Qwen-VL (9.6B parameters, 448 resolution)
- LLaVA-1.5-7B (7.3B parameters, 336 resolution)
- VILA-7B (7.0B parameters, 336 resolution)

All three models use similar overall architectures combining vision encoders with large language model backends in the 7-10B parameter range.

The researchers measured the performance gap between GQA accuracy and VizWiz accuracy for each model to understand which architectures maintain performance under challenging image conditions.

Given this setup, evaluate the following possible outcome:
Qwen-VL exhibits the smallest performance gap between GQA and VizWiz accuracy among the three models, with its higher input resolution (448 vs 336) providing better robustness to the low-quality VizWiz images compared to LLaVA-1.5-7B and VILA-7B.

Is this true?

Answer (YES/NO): NO